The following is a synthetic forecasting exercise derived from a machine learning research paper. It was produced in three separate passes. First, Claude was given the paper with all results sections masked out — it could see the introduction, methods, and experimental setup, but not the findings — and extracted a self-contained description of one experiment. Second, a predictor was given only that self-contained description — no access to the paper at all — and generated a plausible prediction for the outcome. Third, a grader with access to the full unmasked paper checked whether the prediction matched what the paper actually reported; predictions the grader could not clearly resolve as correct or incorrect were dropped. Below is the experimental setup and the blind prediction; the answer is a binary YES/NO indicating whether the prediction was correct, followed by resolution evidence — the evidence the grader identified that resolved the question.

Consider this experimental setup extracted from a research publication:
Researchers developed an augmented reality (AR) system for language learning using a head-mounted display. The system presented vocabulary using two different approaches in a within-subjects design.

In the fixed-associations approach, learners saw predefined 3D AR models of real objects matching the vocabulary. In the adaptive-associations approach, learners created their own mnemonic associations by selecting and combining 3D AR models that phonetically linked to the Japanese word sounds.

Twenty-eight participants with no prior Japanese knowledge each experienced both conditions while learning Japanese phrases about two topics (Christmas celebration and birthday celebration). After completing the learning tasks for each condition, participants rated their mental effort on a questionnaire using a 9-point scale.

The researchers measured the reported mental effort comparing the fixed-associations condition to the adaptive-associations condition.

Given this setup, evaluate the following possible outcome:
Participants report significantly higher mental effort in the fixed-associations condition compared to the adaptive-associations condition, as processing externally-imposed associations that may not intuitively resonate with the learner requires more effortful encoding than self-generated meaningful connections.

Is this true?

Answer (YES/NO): YES